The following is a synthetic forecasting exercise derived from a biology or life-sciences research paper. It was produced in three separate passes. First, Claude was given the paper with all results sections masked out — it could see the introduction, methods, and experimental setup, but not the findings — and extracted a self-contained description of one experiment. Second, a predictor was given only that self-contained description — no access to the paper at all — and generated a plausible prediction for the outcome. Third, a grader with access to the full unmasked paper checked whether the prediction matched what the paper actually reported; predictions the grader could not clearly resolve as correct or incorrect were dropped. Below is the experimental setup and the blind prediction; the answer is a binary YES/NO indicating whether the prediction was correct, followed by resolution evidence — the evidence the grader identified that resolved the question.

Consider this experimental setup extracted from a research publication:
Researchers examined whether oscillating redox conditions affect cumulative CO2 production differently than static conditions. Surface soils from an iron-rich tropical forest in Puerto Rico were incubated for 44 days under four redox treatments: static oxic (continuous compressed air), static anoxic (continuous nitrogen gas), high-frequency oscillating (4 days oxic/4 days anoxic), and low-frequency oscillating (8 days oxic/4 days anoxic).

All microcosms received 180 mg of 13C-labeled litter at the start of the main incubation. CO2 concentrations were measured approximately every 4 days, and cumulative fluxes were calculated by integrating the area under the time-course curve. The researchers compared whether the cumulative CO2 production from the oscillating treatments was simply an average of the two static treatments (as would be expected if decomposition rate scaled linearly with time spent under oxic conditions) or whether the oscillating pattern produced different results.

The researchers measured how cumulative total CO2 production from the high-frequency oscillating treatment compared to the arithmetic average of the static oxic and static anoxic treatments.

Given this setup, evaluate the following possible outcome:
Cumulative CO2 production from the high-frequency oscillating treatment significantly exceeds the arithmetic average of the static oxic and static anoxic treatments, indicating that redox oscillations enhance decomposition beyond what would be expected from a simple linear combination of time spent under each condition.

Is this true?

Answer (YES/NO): NO